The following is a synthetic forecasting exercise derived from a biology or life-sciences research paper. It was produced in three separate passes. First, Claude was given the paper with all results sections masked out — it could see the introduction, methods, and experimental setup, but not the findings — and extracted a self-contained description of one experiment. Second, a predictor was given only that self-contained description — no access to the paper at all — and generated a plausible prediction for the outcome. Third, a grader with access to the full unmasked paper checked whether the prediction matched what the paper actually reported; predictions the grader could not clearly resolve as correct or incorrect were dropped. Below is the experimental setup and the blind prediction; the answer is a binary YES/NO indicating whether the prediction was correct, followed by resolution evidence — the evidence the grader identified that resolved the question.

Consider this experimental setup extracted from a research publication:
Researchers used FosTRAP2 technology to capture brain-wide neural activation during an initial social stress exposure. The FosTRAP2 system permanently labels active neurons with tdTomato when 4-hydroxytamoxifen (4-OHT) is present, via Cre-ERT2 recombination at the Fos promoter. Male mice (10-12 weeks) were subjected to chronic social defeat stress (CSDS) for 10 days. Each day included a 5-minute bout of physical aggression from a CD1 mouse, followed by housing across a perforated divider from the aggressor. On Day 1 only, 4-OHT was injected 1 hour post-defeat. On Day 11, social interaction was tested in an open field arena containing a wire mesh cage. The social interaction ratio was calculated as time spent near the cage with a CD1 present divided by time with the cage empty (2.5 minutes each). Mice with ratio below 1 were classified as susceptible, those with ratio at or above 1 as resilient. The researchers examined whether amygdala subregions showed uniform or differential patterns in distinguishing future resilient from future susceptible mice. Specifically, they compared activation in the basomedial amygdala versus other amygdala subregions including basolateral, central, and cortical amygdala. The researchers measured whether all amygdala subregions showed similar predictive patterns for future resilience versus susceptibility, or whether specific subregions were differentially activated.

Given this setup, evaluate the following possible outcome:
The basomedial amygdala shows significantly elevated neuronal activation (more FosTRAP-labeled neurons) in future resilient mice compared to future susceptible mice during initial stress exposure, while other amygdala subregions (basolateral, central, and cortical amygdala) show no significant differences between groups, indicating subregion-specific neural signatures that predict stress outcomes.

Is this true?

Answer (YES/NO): NO